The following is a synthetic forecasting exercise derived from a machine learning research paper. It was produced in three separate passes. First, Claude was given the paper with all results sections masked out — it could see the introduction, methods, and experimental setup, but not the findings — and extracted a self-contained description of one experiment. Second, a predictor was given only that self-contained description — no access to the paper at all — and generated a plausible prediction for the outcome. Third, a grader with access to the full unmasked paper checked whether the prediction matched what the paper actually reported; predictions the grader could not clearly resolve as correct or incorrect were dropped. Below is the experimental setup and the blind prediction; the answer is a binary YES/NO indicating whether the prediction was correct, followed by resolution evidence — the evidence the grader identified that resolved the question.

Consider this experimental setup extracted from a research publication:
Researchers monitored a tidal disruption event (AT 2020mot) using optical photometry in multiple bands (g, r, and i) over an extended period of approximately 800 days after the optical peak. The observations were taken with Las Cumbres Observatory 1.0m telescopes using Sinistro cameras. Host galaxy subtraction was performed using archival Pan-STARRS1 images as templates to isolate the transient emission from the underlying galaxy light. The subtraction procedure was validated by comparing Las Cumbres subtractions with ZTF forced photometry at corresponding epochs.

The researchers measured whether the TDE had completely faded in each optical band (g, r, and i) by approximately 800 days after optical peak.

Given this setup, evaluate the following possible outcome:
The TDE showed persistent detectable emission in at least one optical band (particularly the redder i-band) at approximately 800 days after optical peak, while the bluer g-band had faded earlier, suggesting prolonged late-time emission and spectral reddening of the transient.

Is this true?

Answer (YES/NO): YES